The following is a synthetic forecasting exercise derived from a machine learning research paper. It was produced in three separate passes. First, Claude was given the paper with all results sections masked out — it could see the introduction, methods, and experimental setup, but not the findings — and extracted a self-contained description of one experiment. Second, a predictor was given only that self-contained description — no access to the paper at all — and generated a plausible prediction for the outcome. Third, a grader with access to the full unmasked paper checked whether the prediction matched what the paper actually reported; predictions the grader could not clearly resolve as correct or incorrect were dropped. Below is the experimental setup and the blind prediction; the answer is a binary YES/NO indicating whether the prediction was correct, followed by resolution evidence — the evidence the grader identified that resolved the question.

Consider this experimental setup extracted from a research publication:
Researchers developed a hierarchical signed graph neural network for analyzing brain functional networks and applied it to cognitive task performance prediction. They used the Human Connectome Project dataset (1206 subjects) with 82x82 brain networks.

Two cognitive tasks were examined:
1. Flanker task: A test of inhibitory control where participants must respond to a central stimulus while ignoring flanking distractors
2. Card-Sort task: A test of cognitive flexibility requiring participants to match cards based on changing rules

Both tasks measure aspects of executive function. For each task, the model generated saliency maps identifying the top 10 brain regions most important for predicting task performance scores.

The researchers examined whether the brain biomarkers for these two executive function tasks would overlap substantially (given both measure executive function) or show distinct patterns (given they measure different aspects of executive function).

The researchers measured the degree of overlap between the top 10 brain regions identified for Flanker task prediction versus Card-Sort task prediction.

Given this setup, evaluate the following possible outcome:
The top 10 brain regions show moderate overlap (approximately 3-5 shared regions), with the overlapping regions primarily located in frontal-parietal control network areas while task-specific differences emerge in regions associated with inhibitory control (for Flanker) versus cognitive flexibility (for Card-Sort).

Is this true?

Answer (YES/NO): NO